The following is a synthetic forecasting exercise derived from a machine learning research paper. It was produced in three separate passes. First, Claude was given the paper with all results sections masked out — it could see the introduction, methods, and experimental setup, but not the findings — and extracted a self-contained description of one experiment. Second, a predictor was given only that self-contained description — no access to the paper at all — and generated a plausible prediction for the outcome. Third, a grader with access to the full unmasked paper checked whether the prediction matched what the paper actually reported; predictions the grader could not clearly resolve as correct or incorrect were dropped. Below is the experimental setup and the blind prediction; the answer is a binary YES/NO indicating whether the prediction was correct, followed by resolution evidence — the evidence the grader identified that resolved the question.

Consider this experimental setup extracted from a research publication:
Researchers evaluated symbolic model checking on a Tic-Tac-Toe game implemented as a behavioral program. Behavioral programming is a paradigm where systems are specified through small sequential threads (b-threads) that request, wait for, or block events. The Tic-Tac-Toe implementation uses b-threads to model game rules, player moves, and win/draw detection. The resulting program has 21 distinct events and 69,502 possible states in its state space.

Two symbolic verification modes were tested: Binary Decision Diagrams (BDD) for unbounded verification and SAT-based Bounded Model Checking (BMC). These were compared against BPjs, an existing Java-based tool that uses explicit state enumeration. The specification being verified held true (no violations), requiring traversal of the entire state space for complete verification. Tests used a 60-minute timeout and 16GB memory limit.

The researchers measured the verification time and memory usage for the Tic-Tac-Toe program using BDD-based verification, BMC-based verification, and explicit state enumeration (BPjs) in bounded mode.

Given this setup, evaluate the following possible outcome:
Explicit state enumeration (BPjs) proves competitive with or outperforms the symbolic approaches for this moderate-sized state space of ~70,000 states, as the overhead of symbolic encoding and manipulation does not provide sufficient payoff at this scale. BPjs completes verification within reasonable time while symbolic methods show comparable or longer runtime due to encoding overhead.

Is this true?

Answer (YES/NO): NO